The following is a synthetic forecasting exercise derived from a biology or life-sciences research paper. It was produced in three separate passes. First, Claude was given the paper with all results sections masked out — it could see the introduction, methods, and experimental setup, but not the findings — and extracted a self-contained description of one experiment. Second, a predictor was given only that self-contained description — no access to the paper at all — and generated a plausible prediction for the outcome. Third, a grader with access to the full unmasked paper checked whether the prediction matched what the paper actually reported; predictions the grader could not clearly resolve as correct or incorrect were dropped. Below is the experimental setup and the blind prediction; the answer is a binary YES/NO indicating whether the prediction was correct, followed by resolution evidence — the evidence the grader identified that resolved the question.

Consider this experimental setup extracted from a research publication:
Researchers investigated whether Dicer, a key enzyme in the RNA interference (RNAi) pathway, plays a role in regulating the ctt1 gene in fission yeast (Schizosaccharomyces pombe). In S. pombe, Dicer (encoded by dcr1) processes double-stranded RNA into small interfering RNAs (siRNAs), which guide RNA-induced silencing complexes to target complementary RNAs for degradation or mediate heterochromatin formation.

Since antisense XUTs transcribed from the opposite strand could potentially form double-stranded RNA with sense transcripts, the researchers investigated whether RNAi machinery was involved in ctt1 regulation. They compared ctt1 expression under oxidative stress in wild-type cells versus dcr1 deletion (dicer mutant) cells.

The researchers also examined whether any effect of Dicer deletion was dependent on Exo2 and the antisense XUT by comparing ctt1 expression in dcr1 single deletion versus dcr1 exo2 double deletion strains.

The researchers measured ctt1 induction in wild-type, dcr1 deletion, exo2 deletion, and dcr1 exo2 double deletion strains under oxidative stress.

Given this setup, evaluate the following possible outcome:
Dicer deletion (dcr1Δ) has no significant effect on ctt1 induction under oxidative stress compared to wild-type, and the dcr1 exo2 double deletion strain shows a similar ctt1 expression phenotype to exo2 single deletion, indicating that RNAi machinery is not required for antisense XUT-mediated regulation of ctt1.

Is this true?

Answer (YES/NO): NO